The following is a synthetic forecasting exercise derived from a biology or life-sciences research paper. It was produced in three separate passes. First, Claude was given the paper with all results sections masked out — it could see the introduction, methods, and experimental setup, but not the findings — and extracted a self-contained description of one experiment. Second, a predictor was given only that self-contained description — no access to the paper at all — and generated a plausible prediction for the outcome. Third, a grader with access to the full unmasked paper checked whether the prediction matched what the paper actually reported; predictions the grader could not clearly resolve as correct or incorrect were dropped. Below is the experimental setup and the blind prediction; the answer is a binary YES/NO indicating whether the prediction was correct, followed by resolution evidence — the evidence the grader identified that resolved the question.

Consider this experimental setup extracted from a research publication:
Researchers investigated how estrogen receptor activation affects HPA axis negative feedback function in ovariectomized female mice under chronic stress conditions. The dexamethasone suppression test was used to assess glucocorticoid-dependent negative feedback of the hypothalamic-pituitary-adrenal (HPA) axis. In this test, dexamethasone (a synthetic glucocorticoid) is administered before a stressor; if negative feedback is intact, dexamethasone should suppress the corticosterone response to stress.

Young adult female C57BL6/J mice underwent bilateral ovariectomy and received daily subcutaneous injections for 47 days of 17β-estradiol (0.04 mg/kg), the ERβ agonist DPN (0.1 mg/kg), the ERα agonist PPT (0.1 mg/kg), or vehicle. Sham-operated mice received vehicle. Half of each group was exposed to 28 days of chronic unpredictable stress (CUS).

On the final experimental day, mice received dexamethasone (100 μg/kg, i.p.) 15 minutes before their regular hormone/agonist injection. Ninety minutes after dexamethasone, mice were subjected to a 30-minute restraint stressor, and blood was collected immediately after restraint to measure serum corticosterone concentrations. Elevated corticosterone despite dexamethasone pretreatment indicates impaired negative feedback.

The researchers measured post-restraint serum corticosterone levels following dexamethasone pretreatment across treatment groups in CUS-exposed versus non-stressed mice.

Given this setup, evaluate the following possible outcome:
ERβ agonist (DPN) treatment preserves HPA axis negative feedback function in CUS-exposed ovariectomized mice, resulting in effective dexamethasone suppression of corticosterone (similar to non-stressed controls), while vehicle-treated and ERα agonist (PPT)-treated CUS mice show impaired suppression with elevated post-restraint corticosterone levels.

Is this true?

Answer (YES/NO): NO